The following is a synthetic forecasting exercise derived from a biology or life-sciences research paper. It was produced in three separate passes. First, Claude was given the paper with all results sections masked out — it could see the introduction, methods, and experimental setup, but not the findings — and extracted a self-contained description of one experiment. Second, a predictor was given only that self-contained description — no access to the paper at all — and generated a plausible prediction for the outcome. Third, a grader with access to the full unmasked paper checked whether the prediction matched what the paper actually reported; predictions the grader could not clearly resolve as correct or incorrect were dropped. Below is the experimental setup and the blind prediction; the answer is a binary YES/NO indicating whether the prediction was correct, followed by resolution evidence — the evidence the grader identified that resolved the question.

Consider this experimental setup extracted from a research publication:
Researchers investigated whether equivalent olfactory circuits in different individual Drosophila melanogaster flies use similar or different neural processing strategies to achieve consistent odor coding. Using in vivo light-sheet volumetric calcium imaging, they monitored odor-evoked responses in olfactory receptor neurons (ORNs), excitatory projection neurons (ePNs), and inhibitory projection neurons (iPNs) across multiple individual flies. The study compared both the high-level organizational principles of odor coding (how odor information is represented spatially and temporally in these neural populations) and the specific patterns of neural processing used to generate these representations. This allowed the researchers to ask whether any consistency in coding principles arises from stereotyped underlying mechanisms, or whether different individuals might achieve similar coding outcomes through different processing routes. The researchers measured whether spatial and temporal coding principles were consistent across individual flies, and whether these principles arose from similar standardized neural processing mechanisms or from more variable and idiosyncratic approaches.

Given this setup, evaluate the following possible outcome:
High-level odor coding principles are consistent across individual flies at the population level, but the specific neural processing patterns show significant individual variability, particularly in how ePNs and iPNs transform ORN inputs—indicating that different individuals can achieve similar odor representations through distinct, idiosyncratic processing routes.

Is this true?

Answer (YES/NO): YES